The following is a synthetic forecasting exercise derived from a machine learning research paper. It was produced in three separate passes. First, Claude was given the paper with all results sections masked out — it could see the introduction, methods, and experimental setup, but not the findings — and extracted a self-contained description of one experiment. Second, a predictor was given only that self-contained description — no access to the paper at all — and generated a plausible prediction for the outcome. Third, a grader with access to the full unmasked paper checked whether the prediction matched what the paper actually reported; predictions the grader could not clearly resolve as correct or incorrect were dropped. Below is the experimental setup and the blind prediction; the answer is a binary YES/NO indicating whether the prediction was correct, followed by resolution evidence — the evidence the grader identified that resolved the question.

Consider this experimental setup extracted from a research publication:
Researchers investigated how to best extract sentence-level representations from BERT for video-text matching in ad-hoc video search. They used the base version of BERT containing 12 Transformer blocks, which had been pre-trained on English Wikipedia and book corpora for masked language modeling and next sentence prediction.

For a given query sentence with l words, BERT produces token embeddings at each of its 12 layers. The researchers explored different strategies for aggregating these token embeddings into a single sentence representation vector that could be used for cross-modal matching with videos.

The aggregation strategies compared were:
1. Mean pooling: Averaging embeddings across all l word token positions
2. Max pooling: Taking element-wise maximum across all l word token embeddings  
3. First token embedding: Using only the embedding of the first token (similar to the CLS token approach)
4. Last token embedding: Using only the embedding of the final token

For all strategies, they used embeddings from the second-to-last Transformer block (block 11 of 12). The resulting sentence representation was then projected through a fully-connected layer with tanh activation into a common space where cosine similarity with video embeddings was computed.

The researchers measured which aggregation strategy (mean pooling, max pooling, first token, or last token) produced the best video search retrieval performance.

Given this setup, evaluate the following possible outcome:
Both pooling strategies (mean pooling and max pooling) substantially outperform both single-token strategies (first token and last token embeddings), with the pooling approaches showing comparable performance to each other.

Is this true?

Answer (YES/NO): NO